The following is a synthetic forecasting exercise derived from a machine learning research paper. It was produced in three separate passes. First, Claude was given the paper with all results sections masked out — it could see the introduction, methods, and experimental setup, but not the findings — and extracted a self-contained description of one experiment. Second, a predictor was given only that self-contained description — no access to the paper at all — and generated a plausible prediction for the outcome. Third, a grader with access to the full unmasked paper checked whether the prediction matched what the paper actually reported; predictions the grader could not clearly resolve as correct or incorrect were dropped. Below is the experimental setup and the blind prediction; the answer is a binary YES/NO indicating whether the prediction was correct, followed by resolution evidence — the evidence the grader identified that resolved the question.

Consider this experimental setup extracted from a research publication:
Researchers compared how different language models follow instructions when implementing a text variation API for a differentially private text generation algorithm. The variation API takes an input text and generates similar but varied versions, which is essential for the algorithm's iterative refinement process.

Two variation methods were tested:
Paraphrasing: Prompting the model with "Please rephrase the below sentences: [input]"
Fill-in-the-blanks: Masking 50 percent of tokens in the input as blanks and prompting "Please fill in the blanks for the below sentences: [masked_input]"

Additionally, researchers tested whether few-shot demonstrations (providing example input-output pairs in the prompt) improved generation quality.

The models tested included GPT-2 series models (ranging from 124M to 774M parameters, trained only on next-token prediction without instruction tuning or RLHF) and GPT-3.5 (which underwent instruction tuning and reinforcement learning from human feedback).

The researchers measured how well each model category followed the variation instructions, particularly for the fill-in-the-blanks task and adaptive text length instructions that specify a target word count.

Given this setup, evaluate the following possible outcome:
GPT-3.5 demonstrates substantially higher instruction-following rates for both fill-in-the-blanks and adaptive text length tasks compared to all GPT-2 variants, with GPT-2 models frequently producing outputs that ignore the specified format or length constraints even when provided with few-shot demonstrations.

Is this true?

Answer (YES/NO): YES